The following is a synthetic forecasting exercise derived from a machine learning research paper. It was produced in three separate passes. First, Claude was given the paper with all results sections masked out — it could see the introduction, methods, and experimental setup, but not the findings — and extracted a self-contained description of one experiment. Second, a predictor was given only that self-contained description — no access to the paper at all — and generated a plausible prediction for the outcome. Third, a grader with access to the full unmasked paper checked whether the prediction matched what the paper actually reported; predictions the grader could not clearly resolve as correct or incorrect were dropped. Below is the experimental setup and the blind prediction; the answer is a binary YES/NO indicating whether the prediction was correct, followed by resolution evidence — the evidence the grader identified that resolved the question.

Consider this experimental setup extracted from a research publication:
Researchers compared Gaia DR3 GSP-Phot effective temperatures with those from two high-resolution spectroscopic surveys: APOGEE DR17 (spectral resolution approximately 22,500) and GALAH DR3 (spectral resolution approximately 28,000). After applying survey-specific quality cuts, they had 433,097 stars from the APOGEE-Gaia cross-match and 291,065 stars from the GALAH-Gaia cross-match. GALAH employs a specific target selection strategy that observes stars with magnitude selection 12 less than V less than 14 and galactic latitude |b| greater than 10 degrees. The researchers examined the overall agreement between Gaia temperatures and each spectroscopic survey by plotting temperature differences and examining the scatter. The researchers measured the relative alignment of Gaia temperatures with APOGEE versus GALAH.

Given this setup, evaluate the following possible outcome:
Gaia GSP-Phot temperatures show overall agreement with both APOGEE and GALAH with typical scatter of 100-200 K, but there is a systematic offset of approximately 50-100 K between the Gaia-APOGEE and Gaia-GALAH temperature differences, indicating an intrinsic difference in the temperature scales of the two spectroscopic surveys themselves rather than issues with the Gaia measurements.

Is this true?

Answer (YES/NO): NO